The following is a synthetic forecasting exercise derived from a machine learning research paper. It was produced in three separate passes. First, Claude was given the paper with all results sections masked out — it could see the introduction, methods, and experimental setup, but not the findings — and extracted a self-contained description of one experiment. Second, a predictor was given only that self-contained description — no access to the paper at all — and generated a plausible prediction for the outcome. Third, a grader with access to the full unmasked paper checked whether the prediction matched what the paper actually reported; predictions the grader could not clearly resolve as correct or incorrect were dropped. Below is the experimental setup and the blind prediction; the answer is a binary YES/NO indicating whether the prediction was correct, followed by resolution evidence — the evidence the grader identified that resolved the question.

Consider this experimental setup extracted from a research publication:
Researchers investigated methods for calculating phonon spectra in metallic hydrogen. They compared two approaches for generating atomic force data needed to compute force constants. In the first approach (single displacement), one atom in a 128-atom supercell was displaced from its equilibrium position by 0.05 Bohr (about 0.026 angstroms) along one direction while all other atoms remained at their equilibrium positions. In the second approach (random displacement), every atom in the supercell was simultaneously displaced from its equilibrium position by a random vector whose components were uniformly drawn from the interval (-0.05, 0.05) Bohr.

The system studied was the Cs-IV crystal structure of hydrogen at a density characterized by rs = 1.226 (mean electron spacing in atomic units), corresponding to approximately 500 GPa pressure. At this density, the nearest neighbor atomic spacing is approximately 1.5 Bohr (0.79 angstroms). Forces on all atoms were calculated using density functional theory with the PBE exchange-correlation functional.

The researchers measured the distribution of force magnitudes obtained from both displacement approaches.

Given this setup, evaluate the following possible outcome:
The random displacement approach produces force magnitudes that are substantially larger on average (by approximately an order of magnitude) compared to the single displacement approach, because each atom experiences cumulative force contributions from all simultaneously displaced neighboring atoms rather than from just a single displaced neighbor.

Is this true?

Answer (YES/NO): NO